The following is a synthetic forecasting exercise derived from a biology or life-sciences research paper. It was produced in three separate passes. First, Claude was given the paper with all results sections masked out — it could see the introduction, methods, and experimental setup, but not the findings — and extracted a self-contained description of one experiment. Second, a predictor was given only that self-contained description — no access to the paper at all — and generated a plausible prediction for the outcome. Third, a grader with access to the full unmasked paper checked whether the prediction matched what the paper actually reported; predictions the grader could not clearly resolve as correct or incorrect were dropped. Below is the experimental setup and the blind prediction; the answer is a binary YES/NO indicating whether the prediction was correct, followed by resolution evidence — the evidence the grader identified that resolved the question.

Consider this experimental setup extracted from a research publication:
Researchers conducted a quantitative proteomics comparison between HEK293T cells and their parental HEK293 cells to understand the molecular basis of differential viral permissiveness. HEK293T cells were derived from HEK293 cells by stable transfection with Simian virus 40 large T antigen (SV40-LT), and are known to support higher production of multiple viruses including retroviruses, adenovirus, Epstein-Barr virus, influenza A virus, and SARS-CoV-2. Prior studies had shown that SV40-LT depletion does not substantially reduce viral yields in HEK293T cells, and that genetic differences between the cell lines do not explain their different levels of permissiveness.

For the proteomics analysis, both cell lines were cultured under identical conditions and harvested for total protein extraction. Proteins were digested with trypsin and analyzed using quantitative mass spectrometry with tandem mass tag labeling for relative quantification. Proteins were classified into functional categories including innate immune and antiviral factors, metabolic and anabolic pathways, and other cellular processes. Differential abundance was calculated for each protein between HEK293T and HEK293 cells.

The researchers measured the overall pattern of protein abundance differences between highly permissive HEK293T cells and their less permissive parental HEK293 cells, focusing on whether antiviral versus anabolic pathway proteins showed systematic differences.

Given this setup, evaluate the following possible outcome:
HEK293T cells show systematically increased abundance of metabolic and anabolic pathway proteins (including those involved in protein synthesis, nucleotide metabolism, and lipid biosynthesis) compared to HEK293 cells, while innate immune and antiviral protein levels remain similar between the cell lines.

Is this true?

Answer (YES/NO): NO